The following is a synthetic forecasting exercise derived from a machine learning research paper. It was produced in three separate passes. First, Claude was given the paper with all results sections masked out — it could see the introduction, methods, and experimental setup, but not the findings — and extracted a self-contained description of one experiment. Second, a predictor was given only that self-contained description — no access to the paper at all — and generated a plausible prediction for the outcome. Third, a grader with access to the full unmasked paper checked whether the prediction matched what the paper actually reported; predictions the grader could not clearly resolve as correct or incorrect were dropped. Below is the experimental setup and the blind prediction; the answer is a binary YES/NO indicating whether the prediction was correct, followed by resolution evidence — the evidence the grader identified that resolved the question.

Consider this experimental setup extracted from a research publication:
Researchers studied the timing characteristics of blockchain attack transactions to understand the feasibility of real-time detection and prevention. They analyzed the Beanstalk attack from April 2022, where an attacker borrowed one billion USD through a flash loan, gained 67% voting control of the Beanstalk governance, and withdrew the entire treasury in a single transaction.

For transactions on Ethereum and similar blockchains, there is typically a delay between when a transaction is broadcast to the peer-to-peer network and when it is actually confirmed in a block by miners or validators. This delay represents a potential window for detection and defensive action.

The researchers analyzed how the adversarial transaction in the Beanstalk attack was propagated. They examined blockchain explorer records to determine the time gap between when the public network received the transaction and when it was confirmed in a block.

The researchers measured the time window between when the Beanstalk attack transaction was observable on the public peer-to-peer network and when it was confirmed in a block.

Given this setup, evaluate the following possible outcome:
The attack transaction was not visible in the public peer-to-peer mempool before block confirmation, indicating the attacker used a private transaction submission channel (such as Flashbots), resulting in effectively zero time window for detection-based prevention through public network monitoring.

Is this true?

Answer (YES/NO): NO